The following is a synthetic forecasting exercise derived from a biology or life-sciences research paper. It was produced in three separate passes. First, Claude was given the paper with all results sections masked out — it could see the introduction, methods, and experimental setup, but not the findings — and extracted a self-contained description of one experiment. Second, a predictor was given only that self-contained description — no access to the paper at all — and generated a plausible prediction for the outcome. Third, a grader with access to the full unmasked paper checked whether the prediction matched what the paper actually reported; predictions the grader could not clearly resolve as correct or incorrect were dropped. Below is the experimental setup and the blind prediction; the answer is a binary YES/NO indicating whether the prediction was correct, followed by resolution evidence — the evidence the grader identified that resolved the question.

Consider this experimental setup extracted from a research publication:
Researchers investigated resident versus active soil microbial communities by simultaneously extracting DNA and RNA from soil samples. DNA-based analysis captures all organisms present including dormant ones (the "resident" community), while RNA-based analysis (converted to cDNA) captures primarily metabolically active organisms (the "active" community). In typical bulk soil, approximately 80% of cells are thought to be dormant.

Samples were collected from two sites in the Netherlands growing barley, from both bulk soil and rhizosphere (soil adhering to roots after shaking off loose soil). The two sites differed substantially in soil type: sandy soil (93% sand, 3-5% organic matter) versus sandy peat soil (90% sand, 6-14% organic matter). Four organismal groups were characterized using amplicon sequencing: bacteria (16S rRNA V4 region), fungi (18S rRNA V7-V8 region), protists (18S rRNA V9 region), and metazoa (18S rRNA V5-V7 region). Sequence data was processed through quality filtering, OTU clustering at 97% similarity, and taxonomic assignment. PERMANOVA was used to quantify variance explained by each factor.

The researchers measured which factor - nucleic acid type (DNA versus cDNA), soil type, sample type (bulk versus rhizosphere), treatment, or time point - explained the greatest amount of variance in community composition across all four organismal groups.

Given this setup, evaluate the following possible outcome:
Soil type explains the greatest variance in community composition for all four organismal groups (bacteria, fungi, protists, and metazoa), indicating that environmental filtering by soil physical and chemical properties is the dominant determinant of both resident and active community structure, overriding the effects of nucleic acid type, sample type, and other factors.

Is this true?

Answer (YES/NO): NO